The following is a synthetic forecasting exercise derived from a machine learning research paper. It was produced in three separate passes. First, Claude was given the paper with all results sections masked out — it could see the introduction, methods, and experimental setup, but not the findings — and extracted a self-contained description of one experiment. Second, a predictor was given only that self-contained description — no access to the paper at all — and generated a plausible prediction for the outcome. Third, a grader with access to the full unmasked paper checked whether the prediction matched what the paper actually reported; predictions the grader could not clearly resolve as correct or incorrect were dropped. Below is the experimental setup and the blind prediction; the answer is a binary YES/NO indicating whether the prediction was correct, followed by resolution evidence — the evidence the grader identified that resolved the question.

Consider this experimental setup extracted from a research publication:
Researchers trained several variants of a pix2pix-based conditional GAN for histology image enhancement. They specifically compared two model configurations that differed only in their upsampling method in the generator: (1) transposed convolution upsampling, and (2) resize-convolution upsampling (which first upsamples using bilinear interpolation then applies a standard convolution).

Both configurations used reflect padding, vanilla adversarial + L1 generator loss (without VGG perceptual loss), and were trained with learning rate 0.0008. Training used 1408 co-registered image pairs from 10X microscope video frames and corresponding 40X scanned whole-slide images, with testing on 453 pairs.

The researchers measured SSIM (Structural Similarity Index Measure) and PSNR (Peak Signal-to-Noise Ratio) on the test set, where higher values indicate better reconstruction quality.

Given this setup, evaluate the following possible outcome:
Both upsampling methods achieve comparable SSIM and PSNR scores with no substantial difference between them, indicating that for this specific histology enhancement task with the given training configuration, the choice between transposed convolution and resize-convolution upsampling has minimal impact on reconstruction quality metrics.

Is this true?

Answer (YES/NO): NO